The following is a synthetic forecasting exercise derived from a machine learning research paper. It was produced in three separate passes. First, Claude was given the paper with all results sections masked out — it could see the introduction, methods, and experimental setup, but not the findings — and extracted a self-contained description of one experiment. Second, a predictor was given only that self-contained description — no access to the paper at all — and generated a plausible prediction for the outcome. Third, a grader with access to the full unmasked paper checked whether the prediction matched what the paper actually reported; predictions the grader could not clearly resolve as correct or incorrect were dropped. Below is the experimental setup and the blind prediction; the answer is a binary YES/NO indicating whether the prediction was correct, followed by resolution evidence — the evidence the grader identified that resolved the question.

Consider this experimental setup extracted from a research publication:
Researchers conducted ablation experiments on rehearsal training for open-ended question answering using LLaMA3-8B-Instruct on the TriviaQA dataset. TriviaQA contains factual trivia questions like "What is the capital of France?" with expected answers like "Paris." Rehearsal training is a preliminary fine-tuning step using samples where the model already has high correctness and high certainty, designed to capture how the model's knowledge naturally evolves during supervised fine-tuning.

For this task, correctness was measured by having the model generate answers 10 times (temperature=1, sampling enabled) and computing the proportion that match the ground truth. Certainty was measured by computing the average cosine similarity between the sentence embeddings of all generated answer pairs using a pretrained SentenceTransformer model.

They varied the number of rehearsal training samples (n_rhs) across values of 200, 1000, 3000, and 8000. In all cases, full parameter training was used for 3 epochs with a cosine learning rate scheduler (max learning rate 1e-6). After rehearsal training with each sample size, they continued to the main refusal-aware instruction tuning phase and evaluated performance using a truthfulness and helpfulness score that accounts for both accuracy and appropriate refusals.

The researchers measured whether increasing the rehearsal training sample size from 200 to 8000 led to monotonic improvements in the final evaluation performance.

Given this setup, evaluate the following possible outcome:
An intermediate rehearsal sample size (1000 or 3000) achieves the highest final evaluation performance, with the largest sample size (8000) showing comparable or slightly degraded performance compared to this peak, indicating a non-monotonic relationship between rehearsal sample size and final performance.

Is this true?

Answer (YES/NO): NO